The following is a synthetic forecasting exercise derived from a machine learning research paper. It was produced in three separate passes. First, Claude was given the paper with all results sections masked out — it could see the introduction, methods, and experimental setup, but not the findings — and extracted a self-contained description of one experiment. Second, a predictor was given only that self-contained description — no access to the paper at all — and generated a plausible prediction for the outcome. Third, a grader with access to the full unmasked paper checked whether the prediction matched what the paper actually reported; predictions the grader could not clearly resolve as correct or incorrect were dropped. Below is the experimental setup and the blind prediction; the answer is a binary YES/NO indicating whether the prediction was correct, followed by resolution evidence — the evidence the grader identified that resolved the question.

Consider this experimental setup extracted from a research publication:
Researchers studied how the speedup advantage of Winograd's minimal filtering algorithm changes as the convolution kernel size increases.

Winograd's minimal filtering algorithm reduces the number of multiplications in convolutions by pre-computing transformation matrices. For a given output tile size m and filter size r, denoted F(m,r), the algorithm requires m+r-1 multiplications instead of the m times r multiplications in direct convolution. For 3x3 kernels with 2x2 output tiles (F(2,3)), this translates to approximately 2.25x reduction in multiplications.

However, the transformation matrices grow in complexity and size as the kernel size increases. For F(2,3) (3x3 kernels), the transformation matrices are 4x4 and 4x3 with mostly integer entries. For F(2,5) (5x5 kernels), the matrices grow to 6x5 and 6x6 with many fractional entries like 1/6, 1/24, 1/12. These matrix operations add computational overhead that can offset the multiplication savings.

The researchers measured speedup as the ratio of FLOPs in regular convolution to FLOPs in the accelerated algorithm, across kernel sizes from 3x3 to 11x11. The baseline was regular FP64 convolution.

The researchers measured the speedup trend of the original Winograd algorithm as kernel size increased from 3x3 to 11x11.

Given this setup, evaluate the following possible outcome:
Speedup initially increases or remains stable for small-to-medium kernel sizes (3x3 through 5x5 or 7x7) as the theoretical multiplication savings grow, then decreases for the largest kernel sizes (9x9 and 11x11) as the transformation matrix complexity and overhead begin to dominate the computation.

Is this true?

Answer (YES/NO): NO